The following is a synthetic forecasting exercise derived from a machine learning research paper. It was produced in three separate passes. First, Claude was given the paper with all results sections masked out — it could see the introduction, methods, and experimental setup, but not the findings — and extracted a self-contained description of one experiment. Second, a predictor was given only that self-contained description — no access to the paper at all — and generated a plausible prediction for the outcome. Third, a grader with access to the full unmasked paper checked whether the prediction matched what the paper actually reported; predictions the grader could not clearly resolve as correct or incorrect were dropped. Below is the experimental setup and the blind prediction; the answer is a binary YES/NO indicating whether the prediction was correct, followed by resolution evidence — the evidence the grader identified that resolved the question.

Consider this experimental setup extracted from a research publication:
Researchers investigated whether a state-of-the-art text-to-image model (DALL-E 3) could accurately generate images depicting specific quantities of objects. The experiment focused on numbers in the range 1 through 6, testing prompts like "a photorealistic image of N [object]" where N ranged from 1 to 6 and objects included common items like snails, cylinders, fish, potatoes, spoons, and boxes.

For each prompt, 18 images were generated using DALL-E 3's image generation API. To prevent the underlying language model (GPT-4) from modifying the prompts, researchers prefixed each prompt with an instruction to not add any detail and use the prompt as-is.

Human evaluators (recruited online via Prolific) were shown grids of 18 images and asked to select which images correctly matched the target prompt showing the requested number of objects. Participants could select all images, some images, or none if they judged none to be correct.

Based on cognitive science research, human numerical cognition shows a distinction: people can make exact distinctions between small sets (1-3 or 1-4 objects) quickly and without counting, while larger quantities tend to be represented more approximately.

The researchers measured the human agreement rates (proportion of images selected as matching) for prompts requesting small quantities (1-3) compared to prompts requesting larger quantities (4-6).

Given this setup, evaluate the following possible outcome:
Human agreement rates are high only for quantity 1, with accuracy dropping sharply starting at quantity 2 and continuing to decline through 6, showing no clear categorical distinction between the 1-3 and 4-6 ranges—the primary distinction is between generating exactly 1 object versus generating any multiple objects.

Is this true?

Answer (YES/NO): NO